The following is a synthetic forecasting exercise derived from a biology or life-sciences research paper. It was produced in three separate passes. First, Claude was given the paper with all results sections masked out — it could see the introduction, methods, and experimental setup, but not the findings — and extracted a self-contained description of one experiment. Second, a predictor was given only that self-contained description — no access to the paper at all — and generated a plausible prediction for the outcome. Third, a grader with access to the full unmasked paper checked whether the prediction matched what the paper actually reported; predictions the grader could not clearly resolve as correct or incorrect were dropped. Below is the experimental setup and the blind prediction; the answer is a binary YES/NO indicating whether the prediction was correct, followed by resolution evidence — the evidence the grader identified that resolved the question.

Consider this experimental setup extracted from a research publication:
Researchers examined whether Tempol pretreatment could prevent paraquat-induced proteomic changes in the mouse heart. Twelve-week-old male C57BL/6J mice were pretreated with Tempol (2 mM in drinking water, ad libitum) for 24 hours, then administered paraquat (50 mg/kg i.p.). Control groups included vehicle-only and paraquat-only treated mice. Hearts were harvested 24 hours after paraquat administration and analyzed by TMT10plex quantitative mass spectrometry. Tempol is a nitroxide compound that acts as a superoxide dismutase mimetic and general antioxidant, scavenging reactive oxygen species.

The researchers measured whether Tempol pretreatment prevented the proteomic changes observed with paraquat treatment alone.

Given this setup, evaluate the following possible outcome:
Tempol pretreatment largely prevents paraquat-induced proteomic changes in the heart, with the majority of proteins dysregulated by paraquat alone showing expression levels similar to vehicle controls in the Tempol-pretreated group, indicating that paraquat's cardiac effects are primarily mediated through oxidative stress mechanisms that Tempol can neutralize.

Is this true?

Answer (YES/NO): NO